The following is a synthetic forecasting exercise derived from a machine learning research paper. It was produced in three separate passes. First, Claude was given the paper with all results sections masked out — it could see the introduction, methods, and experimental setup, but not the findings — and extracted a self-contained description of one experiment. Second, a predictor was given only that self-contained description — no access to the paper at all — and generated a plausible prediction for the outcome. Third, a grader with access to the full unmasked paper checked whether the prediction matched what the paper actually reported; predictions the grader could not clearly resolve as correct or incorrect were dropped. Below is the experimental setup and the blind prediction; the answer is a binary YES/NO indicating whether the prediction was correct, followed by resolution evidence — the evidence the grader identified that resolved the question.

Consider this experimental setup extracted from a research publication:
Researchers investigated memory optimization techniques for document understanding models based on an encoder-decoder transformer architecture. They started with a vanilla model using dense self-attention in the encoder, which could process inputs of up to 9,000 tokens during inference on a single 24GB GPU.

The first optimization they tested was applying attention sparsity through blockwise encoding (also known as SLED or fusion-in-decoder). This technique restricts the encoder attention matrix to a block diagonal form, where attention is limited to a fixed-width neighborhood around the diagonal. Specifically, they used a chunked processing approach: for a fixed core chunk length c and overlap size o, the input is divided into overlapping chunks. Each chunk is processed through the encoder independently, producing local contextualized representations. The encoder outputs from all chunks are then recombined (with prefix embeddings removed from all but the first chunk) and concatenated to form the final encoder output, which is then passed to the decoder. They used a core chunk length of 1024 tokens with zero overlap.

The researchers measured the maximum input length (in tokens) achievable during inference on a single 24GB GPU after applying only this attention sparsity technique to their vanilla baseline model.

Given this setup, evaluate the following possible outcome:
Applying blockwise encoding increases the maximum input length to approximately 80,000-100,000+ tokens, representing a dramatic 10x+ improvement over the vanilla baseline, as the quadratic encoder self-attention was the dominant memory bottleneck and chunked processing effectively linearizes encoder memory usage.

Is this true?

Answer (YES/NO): YES